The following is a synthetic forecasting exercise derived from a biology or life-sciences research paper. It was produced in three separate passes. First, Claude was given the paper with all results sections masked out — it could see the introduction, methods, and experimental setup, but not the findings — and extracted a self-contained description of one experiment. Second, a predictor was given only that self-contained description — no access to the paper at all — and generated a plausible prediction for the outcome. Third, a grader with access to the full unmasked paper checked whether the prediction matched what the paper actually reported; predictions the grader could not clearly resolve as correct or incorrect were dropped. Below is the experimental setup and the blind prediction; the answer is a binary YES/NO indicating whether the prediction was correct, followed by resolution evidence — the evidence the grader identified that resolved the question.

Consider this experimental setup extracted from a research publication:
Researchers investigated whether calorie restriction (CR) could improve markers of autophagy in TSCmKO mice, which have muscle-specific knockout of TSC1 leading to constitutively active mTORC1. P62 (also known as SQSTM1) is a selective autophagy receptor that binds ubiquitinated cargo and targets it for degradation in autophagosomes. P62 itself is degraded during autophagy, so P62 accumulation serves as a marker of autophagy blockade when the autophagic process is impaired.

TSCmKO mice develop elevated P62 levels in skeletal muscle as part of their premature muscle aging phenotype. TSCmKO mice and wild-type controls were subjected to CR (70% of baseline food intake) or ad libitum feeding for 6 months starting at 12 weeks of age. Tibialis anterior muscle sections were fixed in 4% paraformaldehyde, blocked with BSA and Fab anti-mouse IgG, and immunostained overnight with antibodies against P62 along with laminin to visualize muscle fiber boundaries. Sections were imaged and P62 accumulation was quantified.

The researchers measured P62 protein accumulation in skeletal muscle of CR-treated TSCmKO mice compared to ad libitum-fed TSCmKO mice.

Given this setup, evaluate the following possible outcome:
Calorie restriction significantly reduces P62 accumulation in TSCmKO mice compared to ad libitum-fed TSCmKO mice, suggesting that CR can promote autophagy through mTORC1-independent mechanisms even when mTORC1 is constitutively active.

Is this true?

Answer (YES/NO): NO